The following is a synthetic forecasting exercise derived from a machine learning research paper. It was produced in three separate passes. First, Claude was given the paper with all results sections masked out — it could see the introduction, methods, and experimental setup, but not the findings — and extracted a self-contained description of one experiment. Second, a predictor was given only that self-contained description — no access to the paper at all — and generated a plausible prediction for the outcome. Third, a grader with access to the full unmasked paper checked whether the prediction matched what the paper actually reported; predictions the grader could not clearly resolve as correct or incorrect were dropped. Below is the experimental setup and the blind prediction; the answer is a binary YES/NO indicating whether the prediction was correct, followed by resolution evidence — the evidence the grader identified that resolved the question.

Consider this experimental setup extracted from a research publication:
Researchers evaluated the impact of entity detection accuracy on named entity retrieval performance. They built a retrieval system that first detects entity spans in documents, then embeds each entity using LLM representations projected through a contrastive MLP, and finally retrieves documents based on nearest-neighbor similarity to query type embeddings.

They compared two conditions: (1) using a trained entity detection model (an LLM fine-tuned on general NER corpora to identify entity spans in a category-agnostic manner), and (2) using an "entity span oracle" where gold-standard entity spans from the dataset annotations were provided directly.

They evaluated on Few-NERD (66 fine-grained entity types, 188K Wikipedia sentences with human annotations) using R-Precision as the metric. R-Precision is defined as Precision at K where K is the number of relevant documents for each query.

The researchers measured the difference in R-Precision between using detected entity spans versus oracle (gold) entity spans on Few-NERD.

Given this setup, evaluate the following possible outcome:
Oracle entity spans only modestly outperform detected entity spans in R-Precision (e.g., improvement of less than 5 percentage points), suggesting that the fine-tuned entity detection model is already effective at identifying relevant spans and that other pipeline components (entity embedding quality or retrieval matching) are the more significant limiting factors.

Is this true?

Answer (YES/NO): NO